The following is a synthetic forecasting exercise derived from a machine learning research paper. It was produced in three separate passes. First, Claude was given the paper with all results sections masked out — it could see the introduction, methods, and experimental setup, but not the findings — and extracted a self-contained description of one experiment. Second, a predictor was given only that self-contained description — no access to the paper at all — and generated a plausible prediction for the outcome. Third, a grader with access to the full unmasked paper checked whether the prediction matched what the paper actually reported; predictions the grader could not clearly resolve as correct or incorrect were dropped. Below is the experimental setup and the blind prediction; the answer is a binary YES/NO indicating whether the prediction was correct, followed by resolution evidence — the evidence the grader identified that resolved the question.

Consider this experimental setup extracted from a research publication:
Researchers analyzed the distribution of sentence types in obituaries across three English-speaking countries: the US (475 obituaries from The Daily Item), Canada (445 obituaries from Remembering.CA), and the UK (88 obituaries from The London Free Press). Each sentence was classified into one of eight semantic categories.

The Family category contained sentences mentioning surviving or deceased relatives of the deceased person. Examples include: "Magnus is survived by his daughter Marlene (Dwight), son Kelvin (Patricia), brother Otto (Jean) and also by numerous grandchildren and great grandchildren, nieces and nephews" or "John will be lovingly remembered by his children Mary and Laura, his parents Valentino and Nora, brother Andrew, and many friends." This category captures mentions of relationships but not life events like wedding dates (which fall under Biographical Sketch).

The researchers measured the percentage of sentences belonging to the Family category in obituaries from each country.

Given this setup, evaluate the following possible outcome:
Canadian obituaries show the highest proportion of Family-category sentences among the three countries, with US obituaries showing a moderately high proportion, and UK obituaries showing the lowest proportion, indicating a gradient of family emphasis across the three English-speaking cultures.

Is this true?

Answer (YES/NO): NO